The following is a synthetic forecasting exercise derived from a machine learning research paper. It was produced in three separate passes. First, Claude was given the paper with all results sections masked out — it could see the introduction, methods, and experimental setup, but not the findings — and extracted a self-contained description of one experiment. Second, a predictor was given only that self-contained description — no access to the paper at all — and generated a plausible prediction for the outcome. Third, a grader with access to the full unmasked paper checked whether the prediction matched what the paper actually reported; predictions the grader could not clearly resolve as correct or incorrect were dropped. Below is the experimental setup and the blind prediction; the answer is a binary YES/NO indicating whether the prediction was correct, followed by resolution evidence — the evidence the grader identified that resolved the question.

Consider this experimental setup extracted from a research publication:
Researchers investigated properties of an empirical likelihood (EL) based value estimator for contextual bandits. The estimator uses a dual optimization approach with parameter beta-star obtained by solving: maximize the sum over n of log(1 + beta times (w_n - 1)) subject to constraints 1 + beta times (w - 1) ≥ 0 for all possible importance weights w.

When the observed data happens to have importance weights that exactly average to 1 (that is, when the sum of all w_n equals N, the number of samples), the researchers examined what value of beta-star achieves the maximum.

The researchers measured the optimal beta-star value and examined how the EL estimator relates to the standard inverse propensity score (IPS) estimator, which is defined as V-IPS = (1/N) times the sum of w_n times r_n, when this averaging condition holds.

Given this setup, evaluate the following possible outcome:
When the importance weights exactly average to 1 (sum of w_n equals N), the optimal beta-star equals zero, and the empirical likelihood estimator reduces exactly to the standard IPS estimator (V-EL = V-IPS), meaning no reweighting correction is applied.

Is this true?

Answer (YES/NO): YES